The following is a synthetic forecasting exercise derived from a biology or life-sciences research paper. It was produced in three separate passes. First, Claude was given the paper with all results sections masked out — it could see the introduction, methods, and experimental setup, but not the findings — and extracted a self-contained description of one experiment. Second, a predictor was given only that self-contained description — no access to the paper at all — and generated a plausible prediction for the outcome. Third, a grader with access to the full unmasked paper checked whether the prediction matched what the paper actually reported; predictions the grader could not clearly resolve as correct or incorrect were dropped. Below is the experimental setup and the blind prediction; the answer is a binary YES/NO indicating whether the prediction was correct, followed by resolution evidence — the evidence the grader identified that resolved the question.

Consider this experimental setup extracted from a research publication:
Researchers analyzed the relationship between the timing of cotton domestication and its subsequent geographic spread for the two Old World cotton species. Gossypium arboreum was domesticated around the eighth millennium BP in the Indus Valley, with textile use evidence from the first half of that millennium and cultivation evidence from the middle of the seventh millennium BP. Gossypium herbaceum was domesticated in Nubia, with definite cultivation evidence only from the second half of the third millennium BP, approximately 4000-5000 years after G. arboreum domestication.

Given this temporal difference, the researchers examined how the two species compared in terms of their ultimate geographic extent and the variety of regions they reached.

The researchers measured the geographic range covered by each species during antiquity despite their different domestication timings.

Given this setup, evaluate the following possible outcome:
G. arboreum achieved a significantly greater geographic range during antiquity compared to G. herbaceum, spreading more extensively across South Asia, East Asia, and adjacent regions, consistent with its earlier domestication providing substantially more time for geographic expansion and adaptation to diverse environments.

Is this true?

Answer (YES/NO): NO